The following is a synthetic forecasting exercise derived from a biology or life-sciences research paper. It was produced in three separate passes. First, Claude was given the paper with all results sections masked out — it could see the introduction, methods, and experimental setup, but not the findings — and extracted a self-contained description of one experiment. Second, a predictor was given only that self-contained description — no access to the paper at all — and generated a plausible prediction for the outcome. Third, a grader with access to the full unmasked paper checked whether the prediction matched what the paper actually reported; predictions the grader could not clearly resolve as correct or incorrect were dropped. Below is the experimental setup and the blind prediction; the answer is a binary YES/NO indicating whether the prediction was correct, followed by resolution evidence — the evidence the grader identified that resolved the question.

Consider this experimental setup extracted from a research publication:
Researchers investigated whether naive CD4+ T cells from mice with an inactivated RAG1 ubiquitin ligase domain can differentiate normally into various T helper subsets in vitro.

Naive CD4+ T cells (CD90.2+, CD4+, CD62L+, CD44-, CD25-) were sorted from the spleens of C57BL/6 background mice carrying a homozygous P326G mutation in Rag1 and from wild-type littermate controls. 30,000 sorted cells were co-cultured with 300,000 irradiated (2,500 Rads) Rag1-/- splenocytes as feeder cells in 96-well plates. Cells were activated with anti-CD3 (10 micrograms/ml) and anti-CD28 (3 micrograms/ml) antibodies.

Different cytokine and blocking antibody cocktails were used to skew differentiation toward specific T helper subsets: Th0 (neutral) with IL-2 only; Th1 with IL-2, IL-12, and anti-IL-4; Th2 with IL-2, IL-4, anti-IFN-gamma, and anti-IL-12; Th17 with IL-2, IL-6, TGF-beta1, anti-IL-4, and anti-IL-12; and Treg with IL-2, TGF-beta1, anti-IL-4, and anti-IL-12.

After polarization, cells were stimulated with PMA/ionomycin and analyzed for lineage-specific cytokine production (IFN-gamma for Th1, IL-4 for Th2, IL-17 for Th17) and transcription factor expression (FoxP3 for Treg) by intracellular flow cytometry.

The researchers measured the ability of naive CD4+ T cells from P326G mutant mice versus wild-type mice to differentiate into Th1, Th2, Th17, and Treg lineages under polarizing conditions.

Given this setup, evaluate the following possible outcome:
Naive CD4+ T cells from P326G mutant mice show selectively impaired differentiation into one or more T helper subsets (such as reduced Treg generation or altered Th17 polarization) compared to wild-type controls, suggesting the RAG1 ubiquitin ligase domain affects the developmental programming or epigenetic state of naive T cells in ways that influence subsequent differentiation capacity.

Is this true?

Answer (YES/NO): NO